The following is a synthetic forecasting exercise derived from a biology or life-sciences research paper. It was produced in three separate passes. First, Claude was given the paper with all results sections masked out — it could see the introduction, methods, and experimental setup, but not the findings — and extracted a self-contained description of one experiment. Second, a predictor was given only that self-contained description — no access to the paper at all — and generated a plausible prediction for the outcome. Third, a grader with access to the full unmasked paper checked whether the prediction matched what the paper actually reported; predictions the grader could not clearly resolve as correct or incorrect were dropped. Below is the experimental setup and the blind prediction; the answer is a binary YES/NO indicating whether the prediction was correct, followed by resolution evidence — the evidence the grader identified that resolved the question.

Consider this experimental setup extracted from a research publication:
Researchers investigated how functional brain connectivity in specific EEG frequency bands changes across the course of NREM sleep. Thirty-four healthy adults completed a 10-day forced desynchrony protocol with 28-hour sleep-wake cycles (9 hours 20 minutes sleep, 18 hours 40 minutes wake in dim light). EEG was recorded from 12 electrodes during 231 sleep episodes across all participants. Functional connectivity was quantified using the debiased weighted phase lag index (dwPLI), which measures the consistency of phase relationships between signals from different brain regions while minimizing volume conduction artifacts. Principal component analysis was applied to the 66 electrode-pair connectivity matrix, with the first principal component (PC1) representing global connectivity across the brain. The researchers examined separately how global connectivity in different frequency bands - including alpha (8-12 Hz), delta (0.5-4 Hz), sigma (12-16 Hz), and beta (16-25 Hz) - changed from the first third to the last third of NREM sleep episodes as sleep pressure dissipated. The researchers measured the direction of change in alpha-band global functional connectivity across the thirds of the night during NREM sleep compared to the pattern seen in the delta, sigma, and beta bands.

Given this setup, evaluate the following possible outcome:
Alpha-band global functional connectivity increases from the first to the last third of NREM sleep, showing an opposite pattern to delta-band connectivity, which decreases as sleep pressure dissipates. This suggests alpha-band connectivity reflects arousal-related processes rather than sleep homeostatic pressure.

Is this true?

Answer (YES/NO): NO